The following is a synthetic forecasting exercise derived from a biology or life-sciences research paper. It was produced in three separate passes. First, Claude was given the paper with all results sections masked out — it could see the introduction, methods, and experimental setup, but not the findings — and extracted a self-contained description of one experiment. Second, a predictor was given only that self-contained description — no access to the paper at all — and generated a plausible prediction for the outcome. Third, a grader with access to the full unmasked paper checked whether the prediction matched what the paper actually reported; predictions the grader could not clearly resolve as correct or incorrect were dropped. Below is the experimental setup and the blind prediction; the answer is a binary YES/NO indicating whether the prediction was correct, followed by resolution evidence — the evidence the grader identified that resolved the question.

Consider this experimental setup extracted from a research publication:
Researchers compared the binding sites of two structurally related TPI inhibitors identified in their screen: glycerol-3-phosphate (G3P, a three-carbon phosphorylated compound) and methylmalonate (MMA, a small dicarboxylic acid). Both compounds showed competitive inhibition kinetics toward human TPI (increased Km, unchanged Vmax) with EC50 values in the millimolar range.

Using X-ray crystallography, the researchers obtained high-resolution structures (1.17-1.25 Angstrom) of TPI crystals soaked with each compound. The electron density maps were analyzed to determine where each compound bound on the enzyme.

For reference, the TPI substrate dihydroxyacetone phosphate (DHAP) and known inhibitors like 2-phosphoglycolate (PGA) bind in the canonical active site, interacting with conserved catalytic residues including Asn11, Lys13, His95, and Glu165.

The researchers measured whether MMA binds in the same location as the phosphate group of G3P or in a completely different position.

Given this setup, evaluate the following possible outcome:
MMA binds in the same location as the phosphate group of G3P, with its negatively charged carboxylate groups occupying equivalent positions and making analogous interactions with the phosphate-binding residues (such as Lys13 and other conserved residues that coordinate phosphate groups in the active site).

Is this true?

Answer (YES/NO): NO